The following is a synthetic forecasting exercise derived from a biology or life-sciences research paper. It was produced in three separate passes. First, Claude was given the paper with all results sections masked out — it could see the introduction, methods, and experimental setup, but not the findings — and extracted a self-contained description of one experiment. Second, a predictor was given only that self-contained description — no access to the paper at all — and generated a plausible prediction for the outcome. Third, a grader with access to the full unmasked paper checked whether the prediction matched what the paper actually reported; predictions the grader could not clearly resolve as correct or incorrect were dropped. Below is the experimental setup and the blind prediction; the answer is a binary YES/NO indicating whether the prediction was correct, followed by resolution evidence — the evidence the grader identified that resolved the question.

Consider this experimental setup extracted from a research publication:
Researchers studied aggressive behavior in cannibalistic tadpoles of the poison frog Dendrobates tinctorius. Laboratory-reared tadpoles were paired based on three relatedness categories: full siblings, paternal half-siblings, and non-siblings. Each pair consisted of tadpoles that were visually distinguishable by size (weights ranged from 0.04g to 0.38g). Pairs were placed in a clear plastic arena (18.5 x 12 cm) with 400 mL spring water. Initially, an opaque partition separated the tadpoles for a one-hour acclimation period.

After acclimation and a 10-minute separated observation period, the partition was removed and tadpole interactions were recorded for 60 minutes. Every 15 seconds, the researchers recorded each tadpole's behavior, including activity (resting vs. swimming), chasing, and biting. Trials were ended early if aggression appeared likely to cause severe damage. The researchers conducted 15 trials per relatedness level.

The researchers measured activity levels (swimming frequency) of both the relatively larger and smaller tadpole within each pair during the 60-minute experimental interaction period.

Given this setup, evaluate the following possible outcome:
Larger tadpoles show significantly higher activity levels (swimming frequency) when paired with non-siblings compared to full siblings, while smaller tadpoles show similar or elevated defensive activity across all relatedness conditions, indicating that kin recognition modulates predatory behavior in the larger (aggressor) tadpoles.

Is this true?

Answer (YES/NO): NO